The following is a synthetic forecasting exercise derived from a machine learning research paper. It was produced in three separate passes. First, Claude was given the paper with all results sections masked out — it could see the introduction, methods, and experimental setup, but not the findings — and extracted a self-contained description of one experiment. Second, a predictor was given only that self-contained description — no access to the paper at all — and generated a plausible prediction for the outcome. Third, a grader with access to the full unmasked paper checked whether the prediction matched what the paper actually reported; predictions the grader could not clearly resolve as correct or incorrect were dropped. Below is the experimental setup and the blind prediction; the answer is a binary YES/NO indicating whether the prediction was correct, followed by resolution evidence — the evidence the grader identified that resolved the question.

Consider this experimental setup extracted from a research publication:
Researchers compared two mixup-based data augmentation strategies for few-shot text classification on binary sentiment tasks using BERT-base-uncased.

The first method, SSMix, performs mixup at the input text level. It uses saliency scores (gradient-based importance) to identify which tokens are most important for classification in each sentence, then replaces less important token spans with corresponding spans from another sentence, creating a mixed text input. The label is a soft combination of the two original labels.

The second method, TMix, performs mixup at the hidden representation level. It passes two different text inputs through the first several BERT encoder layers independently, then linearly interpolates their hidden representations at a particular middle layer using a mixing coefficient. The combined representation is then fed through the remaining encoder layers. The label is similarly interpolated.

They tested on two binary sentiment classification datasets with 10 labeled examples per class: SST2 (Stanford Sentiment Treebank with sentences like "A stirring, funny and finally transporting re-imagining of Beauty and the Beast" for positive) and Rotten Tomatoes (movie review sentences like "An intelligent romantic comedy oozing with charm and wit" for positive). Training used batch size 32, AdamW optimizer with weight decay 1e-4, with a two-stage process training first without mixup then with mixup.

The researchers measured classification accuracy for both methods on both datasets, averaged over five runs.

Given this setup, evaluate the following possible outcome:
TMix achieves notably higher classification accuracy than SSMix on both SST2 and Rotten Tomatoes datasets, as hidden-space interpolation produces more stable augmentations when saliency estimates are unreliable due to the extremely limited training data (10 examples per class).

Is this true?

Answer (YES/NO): NO